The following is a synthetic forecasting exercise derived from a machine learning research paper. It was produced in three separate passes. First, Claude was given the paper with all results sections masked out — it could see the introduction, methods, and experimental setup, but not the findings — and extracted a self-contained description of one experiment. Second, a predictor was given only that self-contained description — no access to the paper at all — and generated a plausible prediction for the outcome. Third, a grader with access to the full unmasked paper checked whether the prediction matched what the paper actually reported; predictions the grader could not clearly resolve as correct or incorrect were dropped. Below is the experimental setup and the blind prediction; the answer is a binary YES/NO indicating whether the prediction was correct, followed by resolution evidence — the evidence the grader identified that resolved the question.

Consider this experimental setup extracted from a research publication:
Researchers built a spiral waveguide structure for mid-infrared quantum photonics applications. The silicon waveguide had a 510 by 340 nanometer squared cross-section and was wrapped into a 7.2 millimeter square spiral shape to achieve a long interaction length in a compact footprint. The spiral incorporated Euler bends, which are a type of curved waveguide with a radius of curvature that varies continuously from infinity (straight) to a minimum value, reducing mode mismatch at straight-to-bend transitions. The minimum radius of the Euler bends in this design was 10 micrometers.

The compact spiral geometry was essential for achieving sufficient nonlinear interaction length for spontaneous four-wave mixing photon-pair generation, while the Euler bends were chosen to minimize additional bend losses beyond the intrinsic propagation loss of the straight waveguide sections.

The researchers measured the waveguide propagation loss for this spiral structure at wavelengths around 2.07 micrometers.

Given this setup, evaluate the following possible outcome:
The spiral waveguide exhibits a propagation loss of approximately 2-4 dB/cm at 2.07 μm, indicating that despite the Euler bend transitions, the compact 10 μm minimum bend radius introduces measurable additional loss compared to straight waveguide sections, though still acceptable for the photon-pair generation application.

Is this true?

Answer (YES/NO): YES